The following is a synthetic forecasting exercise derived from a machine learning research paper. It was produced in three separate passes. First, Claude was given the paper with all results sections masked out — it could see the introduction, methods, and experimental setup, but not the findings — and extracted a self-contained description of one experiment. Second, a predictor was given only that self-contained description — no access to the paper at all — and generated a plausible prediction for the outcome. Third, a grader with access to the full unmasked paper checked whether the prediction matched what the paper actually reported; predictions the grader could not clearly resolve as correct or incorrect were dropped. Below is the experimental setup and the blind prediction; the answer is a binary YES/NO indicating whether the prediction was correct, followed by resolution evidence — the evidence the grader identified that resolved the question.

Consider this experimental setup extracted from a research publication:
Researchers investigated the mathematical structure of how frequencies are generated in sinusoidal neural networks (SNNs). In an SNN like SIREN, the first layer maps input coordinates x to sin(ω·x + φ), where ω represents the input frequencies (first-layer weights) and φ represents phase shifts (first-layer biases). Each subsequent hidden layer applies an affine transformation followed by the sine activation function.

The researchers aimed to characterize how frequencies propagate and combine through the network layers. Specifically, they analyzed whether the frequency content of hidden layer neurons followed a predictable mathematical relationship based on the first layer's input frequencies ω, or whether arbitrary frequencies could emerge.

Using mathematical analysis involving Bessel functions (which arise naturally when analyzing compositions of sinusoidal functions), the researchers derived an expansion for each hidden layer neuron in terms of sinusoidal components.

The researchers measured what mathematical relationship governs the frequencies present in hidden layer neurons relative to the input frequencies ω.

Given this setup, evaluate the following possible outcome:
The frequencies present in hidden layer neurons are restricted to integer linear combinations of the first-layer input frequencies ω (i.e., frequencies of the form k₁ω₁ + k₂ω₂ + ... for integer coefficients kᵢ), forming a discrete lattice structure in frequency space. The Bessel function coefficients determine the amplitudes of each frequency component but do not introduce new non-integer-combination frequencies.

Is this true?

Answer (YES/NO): YES